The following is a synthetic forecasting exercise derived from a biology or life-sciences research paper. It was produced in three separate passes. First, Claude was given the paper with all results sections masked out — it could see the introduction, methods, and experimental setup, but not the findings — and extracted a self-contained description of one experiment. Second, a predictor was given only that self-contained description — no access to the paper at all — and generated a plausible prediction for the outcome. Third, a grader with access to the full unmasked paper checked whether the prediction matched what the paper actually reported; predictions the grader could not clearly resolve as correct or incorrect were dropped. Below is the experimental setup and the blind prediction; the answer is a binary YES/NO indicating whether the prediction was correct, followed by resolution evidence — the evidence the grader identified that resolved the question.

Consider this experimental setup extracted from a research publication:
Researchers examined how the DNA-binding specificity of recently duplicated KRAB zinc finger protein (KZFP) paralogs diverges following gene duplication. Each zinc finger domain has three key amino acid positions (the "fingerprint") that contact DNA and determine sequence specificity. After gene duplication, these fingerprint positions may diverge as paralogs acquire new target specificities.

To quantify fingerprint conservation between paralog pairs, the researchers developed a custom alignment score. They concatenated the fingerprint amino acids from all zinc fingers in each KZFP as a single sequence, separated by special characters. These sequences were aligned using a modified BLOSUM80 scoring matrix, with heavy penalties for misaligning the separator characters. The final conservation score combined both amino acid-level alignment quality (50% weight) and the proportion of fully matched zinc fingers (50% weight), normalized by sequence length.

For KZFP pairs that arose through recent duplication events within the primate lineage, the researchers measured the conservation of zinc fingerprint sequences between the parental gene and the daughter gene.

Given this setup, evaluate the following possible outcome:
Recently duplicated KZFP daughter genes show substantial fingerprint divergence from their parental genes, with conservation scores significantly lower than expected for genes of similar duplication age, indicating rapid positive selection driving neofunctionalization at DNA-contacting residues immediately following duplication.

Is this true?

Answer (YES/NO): NO